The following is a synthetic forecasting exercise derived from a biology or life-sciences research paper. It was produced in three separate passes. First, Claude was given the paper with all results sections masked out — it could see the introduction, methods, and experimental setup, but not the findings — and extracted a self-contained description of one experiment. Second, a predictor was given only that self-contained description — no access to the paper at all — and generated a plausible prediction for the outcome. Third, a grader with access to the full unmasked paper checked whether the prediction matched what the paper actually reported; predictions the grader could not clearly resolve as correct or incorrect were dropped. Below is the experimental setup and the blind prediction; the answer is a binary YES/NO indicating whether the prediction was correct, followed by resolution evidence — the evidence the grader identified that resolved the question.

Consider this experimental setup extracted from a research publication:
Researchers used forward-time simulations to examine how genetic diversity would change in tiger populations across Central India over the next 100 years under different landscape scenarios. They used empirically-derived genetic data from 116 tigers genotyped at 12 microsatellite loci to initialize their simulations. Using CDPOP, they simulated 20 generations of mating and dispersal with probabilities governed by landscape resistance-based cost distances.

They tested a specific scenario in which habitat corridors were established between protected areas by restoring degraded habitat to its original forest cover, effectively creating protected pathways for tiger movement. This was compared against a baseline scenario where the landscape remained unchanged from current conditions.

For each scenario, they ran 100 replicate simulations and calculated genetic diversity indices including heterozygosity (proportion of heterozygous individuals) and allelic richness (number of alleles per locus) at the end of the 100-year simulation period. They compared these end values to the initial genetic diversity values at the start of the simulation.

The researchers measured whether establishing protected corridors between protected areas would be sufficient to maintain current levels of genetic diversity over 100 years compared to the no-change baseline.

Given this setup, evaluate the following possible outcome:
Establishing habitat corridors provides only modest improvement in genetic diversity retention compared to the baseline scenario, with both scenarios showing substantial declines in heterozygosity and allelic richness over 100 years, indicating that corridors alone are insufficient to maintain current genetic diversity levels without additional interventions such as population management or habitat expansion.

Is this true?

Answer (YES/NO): NO